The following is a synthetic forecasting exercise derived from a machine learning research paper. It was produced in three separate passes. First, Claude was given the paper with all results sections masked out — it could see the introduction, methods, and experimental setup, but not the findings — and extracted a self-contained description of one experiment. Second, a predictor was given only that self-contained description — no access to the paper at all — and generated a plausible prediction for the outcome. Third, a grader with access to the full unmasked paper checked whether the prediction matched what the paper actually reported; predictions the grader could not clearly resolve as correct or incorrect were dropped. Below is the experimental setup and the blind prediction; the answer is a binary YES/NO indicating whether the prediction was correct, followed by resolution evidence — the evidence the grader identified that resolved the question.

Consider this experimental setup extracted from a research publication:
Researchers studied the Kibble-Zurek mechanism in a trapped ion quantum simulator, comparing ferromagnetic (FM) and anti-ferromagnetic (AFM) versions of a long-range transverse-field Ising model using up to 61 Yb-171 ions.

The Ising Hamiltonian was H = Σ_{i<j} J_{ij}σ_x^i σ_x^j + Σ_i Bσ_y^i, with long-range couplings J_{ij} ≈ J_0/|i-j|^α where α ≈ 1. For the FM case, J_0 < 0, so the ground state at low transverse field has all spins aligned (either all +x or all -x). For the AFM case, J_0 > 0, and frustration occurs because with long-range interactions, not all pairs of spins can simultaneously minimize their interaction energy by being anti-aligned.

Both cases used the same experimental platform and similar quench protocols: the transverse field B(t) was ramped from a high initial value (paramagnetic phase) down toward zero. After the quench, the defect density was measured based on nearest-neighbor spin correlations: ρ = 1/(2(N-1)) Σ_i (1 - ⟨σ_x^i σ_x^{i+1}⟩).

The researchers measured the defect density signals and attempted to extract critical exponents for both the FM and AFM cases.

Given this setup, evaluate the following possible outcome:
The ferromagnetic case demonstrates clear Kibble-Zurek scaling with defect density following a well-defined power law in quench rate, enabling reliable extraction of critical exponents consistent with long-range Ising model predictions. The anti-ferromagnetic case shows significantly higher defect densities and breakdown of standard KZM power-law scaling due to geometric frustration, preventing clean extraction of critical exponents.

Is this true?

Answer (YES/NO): NO